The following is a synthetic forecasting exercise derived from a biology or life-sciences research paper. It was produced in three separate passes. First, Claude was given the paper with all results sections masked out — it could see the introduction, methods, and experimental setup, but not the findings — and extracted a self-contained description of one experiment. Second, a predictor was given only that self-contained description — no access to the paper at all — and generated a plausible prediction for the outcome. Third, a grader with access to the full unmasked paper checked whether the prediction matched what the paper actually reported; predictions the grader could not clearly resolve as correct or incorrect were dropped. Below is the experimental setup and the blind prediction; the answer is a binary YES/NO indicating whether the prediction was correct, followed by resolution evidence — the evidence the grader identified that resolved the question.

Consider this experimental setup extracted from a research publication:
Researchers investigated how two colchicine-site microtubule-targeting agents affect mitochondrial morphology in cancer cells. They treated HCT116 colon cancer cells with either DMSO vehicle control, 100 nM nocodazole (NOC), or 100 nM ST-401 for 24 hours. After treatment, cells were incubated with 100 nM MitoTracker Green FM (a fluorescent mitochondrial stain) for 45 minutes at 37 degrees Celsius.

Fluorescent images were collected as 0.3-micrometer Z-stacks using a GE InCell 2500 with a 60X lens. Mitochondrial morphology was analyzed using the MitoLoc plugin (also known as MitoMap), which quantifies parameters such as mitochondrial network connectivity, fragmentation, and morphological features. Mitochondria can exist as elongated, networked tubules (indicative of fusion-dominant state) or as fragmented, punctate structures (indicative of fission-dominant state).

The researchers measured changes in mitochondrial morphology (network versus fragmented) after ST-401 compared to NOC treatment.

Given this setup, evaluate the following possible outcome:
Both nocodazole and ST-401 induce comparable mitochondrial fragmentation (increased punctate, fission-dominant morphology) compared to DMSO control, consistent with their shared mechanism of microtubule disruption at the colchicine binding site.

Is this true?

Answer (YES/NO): NO